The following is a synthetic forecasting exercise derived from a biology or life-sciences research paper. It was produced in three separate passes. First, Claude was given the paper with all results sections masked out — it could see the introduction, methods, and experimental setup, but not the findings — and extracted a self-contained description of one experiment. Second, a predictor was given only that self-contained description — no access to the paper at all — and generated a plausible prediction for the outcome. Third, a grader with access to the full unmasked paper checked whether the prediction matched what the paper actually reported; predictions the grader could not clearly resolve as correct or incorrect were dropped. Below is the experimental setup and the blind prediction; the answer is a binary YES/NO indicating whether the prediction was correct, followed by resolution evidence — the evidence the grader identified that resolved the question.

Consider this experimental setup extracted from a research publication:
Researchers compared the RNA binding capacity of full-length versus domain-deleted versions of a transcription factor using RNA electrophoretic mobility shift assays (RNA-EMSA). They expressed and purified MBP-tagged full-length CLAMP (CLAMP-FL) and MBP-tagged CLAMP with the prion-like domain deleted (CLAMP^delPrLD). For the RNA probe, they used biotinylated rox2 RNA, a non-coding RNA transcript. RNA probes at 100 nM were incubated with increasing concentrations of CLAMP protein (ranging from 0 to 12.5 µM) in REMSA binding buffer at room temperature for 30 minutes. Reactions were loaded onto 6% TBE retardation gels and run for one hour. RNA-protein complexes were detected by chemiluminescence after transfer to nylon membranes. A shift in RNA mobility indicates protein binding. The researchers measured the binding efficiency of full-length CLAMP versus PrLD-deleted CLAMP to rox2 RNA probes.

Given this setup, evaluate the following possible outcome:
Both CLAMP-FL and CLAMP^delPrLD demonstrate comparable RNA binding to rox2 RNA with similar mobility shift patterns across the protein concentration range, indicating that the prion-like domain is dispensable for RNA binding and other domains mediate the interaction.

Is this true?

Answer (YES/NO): NO